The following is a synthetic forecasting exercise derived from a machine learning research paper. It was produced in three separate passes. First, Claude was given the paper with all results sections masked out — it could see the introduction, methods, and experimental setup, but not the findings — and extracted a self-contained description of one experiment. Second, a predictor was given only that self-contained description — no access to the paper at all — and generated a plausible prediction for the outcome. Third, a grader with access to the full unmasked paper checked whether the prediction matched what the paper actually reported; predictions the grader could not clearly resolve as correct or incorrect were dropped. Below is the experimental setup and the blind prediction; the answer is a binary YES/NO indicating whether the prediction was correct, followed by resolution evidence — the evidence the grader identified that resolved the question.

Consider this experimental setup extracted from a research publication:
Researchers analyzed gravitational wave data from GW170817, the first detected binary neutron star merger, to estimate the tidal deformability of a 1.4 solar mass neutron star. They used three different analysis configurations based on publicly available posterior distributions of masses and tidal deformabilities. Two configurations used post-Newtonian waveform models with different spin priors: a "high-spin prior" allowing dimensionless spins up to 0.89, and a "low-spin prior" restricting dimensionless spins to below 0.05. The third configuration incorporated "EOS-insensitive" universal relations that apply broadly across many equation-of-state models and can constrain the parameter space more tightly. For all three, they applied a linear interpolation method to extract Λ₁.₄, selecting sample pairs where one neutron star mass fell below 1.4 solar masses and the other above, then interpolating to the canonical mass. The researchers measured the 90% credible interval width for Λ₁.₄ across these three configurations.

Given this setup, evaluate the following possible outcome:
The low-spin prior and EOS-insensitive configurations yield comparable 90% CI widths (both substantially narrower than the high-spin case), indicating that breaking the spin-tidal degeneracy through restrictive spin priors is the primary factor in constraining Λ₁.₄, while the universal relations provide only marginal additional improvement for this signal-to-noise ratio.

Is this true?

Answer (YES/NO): NO